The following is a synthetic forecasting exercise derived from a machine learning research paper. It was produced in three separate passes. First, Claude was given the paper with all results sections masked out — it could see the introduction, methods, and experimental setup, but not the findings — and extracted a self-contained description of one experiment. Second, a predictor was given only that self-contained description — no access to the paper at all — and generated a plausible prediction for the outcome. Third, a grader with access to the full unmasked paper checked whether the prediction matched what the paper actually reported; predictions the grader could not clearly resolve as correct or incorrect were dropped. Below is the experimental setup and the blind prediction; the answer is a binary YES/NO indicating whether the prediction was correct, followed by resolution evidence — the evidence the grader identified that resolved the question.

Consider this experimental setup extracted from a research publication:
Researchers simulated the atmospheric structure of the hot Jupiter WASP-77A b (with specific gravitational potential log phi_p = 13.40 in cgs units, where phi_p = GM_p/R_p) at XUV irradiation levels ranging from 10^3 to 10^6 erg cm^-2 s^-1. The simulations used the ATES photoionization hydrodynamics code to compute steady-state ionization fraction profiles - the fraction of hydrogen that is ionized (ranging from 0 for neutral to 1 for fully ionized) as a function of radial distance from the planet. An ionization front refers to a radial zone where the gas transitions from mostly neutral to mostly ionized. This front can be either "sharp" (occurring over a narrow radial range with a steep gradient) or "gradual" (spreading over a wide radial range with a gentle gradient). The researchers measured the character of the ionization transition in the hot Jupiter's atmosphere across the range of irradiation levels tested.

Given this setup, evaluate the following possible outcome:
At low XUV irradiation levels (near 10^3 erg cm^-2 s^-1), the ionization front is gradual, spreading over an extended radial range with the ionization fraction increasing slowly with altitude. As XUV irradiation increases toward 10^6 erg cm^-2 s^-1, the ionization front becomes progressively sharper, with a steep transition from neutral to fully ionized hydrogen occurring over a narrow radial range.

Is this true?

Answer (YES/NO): NO